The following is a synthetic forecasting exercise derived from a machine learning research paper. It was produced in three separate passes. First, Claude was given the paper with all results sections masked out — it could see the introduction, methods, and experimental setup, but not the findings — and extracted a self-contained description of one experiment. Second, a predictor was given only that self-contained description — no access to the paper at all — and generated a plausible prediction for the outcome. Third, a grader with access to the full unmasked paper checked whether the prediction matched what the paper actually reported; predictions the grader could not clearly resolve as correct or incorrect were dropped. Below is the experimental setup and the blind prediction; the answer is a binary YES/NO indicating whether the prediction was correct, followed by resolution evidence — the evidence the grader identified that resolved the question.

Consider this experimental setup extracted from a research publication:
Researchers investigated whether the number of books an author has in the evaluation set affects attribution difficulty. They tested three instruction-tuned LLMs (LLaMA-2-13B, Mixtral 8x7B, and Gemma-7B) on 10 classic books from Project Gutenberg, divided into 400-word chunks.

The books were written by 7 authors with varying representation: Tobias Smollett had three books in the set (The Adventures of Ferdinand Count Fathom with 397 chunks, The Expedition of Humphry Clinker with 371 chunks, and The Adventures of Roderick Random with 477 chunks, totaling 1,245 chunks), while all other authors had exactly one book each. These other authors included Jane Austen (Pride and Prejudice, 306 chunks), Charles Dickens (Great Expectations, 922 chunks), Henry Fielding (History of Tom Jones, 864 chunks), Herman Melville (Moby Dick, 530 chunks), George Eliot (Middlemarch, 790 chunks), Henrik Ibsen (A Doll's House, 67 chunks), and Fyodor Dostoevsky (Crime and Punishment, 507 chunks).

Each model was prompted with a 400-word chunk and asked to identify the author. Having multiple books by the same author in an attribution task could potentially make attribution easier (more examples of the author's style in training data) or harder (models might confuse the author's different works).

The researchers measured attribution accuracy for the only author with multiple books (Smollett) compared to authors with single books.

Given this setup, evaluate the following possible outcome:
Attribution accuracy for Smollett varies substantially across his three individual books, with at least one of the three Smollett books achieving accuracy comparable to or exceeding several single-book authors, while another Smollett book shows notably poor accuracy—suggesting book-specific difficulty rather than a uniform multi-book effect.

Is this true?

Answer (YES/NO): NO